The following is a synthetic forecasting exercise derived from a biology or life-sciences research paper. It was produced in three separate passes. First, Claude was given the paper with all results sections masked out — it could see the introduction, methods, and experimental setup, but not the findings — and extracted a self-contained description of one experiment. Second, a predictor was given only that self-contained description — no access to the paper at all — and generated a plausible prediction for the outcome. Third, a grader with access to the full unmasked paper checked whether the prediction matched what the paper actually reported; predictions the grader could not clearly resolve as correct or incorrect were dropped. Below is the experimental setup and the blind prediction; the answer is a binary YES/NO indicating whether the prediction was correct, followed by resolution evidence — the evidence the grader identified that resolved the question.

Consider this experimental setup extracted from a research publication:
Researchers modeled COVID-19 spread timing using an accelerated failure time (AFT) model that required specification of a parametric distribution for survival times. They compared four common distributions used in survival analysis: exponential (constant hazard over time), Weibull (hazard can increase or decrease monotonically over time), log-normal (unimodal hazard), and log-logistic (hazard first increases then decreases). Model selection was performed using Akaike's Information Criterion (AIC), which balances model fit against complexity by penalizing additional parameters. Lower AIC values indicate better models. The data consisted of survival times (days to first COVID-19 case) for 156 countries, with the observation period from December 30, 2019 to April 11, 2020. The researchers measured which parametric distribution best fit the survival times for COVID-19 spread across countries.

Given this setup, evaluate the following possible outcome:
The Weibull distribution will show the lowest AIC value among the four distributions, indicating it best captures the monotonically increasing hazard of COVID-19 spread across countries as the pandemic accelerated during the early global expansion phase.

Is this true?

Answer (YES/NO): NO